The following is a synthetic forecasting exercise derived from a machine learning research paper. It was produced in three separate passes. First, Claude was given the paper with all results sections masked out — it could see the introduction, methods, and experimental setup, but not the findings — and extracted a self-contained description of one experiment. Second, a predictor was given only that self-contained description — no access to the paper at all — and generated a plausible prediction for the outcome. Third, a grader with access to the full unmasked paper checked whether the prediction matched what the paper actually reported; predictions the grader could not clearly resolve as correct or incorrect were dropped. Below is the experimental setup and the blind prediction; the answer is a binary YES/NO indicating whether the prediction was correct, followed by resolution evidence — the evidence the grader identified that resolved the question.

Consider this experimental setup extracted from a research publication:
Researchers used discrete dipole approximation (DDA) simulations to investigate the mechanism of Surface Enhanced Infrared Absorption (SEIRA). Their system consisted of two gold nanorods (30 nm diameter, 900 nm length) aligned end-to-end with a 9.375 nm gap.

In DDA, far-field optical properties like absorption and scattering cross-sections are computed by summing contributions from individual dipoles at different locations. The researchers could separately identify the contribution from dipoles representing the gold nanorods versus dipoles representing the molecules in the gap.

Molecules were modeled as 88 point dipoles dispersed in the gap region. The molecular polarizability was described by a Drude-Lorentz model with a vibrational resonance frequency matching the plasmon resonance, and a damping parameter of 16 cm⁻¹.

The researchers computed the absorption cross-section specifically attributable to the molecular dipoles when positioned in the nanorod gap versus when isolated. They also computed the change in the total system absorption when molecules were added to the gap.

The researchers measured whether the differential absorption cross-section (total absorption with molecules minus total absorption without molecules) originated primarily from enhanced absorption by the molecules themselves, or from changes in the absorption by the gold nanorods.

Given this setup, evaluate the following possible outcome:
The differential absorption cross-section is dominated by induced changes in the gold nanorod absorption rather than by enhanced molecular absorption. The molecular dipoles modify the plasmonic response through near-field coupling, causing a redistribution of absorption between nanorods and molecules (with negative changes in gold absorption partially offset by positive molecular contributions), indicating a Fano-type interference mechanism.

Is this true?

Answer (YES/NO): NO